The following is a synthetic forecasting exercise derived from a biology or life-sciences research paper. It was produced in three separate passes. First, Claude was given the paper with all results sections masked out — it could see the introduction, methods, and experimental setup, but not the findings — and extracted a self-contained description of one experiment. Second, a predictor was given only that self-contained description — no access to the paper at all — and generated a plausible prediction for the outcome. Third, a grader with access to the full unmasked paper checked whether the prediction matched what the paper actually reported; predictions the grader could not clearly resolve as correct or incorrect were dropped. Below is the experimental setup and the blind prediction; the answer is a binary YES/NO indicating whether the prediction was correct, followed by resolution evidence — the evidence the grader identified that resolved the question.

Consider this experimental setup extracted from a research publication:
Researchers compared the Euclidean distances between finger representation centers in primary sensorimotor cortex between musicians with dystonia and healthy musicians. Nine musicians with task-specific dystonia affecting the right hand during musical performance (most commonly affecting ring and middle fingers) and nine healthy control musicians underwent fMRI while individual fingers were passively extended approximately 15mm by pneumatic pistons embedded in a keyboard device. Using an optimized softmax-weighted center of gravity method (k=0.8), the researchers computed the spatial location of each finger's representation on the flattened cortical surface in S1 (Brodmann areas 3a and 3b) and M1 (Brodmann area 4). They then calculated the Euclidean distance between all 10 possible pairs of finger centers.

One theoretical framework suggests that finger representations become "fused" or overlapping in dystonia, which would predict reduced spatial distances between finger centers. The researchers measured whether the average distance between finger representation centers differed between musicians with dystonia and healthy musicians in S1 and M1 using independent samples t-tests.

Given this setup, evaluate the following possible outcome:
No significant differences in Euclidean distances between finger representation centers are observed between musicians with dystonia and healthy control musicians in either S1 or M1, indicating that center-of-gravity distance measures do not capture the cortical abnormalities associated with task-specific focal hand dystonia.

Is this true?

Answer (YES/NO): NO